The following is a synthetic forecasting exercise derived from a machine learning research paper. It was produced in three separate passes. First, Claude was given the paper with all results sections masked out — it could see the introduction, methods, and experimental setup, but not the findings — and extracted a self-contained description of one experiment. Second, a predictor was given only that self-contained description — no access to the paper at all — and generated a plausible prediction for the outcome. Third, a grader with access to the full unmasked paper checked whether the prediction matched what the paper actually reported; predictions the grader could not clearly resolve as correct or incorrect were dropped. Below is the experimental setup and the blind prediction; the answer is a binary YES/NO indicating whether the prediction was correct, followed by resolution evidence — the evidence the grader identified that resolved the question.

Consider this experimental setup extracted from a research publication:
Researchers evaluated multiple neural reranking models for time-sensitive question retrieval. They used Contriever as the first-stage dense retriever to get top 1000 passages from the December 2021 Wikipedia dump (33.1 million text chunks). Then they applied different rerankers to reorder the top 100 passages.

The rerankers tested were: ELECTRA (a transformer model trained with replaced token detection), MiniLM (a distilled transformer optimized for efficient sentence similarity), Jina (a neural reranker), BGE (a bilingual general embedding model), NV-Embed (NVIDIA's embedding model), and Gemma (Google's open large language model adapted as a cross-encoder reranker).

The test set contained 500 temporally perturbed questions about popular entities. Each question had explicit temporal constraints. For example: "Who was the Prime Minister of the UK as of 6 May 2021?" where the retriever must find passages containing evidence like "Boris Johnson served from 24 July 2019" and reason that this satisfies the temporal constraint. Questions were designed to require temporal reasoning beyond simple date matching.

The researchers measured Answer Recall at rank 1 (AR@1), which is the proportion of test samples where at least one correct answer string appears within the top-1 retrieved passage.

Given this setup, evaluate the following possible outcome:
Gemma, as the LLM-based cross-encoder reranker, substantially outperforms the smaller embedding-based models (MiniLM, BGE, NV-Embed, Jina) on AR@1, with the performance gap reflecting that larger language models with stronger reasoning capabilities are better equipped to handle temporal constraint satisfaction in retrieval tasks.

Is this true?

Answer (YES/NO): NO